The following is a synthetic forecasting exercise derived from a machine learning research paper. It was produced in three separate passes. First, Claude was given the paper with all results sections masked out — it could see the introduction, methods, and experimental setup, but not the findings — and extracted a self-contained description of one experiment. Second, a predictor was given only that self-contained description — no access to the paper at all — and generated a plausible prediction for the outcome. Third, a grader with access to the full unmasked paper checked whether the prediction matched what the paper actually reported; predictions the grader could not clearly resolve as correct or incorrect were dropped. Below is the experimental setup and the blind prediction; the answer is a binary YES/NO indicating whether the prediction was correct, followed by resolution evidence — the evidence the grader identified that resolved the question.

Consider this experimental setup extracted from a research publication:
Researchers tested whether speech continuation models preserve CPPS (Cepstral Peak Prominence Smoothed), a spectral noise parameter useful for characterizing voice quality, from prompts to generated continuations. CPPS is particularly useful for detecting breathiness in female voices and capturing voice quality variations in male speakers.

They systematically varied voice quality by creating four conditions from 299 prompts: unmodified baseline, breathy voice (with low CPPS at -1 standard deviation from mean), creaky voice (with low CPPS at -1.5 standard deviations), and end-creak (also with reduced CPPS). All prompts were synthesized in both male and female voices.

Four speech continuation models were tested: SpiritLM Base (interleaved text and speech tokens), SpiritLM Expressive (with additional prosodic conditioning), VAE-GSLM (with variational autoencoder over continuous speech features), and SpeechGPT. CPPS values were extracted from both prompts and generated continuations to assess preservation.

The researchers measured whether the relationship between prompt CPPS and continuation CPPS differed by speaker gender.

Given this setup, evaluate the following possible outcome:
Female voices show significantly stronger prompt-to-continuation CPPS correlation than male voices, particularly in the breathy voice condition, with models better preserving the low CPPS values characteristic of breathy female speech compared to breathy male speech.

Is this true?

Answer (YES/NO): NO